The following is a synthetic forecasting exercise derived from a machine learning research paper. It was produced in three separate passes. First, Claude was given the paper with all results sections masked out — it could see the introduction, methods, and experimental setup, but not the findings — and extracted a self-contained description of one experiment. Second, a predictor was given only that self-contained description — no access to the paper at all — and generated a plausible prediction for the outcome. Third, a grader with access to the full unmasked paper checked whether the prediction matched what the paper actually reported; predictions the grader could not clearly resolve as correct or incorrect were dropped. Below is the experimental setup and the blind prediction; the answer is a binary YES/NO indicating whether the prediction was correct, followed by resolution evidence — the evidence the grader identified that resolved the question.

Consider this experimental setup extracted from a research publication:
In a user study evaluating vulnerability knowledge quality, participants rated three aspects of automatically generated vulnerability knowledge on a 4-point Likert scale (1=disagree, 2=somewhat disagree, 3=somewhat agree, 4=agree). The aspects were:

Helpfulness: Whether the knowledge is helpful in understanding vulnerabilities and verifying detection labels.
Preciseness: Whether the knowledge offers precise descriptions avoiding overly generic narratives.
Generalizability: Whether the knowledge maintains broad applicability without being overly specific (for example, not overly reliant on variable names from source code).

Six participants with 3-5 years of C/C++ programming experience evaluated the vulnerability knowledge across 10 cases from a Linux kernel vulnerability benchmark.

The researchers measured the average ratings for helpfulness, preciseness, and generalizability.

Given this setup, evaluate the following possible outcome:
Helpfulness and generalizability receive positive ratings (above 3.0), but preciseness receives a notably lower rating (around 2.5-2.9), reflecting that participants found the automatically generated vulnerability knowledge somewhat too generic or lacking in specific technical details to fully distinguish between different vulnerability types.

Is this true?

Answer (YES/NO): NO